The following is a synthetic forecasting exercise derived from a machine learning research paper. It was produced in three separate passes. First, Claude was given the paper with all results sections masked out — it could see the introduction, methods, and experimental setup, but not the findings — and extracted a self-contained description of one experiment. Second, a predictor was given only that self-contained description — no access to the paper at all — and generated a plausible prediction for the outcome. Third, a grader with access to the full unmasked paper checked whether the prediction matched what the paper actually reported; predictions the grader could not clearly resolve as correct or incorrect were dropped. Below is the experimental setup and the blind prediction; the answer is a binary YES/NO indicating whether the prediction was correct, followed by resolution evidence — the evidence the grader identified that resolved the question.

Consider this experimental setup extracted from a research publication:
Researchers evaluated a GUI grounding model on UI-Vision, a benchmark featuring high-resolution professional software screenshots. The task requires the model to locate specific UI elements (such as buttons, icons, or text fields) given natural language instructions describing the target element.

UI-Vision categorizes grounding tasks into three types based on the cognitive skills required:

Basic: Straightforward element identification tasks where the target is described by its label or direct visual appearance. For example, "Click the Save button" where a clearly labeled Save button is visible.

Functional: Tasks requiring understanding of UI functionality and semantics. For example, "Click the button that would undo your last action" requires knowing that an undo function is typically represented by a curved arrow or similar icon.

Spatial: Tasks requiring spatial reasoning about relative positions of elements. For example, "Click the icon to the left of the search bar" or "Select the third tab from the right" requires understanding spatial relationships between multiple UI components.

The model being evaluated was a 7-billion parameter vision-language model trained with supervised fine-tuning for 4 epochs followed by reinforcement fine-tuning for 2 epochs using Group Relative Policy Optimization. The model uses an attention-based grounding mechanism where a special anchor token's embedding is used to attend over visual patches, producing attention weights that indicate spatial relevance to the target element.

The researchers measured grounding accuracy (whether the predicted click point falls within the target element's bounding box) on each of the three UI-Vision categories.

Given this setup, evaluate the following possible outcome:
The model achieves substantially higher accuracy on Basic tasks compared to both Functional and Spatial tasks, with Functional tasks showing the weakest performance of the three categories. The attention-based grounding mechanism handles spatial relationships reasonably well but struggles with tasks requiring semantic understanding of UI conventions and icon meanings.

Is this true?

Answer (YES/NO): NO